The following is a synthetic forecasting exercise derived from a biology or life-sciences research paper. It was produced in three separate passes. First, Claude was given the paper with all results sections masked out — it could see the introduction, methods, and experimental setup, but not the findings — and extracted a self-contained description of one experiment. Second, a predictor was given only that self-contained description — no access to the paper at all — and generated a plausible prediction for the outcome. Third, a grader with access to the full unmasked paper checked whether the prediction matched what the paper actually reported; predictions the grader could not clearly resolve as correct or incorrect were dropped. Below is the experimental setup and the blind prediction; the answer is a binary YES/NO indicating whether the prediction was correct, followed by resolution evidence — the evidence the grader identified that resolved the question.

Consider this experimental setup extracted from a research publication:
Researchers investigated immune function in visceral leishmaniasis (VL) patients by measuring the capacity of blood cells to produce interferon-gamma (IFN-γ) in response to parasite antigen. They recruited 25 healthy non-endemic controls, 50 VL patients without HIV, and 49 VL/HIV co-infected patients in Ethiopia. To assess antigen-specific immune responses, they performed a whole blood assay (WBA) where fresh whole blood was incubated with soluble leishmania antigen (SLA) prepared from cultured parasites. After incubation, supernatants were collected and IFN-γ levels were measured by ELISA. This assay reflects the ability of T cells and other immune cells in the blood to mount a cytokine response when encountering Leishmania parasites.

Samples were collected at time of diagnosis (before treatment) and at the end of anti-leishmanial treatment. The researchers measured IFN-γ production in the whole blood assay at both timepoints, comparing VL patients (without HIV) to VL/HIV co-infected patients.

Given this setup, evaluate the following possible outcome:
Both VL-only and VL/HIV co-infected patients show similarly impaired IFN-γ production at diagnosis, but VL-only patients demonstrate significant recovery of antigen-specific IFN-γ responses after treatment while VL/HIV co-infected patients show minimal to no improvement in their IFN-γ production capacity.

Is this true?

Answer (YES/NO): YES